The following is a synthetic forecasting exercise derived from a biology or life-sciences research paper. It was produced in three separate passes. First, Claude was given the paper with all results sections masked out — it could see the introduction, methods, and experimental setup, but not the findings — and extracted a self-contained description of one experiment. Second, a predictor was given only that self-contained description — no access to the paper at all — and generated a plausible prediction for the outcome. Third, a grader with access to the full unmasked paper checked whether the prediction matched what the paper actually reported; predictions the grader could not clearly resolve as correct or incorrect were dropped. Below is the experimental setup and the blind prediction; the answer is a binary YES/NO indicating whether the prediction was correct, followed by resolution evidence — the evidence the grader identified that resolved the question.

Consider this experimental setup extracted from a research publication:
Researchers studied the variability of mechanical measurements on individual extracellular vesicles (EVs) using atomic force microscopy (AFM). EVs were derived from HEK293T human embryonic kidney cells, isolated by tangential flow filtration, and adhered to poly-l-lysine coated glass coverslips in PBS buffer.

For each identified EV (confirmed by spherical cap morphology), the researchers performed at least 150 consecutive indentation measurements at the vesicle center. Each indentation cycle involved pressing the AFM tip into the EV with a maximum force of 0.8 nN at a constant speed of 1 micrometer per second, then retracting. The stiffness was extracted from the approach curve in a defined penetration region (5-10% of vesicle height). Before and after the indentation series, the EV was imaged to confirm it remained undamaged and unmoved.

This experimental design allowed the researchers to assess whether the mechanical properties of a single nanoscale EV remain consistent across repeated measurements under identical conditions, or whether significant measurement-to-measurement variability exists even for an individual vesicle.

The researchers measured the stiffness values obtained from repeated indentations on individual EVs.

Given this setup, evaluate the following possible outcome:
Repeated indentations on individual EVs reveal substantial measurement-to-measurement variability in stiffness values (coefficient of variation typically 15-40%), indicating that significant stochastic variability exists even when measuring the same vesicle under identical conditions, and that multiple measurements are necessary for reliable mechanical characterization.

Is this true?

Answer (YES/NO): YES